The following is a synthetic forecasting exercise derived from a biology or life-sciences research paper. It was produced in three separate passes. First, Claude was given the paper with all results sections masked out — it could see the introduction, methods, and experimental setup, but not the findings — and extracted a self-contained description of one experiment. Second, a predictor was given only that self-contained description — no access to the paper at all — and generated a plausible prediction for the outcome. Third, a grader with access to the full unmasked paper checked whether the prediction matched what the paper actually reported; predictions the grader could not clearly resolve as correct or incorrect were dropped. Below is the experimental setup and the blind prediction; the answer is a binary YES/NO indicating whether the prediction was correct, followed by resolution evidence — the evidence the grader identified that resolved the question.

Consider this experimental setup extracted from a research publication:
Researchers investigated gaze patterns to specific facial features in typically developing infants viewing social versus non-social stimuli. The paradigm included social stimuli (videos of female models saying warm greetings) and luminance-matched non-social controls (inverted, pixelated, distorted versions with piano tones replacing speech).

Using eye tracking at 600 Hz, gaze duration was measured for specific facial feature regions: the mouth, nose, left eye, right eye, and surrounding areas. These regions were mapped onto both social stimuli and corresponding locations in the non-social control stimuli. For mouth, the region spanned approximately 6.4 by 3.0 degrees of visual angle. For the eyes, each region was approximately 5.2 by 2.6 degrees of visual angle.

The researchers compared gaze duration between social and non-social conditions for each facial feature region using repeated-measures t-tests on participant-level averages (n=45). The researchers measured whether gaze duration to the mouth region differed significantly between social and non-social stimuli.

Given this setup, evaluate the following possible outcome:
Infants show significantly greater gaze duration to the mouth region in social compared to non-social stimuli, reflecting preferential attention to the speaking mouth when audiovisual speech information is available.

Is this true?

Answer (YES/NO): YES